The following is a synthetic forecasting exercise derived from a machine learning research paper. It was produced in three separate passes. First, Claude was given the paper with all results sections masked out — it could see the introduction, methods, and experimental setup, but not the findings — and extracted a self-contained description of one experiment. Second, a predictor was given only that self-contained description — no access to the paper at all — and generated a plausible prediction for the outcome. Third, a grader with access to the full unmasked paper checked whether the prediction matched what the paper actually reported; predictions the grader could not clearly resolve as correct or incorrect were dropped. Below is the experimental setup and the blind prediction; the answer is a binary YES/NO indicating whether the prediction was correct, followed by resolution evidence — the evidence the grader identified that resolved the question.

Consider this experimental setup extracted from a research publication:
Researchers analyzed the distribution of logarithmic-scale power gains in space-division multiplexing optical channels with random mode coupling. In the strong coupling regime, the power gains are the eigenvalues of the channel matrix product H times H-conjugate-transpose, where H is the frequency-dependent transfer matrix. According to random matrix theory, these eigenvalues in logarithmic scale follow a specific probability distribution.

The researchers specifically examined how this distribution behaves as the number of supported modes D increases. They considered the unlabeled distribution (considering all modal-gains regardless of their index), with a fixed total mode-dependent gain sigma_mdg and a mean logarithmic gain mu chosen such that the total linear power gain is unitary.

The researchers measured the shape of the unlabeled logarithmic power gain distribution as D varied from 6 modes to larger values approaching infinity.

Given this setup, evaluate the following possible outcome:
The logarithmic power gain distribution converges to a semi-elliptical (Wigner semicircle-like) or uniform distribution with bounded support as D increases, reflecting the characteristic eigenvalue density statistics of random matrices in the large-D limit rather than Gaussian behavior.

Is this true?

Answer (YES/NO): YES